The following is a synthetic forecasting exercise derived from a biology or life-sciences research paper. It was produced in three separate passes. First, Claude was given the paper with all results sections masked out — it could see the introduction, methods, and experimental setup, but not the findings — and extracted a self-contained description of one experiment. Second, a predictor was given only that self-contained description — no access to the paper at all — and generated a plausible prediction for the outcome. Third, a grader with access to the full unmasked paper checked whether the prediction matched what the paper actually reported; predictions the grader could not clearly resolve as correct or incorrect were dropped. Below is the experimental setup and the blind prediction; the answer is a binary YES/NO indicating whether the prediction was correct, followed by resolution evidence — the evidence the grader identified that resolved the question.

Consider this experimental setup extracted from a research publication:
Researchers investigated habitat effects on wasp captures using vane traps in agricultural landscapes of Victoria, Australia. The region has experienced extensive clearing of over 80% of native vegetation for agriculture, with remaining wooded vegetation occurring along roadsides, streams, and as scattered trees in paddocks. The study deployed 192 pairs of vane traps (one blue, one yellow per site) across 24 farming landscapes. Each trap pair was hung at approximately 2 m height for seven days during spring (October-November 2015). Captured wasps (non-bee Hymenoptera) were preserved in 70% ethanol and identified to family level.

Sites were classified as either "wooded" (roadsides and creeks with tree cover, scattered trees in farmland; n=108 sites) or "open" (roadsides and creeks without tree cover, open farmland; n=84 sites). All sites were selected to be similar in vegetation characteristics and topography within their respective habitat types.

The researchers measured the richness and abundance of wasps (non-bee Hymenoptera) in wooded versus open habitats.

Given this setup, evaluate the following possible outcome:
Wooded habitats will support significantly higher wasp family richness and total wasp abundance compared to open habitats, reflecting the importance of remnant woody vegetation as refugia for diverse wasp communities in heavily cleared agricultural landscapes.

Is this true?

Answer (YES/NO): NO